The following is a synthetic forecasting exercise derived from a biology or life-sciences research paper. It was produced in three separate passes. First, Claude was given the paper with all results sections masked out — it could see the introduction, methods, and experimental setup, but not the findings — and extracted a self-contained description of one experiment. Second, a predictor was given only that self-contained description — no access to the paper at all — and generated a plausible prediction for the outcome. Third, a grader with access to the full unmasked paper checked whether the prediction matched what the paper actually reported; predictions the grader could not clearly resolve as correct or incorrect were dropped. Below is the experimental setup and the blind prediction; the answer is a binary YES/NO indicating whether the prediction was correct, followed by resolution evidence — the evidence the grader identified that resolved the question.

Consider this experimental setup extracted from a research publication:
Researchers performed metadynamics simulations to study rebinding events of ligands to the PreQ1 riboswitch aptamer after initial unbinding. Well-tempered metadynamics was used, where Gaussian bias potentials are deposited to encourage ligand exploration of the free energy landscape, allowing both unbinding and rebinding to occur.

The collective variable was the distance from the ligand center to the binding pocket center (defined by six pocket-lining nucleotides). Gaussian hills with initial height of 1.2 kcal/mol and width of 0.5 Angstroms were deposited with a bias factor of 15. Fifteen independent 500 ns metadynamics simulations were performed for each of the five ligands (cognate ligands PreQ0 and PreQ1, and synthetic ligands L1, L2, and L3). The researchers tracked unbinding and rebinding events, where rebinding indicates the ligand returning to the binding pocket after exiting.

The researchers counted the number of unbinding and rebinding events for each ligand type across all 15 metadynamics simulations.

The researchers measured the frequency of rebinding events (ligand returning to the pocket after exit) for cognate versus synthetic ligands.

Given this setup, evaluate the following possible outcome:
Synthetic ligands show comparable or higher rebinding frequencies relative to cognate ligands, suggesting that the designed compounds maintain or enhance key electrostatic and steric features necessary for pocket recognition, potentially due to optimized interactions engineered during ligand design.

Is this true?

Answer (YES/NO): YES